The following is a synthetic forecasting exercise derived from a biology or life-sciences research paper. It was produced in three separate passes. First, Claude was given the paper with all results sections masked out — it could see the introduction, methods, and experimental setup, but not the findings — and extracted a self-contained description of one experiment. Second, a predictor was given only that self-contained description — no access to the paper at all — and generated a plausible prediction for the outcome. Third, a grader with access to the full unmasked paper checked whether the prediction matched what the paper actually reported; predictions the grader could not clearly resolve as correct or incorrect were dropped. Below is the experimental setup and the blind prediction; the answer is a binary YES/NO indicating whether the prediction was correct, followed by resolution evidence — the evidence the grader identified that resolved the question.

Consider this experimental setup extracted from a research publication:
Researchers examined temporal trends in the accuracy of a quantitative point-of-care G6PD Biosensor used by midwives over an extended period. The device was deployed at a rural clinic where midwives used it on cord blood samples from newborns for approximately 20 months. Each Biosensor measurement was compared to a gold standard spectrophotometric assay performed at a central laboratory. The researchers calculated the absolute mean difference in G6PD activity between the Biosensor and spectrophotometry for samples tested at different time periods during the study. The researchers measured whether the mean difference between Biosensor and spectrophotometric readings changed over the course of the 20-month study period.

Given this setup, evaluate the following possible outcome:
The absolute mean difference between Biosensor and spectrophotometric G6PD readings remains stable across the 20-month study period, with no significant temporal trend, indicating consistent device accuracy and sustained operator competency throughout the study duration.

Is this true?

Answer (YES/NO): NO